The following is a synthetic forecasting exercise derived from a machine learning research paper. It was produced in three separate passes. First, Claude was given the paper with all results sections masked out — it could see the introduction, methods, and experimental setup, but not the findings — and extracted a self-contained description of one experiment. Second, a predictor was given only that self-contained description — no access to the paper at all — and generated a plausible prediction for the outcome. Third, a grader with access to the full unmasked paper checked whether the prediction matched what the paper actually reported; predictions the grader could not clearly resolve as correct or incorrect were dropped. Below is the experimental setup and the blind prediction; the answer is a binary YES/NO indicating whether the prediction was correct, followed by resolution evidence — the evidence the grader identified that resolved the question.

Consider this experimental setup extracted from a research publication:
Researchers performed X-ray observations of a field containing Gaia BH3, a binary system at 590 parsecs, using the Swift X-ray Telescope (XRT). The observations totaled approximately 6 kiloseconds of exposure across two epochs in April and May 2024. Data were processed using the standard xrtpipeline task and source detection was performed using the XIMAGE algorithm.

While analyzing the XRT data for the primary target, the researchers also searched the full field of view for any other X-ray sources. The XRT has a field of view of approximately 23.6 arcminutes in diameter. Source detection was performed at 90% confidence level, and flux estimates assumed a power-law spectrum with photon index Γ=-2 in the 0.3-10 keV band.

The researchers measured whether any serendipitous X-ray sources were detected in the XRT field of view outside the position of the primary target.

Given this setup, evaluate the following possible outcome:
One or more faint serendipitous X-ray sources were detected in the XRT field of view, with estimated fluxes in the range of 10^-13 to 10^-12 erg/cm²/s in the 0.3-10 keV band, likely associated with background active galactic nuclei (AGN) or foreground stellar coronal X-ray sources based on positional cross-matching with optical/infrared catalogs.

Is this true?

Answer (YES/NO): NO